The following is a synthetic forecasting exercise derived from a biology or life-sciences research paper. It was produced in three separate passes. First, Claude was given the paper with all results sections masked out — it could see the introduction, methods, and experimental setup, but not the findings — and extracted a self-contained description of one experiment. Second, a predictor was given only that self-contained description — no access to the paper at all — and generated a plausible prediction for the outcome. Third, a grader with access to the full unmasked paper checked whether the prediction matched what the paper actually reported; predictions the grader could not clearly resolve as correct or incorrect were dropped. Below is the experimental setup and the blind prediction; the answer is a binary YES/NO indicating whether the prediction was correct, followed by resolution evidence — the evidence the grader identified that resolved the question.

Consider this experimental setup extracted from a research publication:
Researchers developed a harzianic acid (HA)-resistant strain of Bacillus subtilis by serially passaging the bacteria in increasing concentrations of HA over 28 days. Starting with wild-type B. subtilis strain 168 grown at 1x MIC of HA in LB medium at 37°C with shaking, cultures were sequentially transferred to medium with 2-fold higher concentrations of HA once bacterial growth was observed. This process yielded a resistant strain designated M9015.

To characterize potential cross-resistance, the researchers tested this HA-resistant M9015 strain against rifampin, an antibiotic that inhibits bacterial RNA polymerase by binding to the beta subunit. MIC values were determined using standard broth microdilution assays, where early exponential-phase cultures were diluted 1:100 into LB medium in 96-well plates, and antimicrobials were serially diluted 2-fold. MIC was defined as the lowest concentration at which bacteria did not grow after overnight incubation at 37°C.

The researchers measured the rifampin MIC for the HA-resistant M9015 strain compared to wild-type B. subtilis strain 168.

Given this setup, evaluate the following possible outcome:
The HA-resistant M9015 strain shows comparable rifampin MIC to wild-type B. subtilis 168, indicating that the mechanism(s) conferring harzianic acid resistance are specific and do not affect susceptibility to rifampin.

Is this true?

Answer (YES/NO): NO